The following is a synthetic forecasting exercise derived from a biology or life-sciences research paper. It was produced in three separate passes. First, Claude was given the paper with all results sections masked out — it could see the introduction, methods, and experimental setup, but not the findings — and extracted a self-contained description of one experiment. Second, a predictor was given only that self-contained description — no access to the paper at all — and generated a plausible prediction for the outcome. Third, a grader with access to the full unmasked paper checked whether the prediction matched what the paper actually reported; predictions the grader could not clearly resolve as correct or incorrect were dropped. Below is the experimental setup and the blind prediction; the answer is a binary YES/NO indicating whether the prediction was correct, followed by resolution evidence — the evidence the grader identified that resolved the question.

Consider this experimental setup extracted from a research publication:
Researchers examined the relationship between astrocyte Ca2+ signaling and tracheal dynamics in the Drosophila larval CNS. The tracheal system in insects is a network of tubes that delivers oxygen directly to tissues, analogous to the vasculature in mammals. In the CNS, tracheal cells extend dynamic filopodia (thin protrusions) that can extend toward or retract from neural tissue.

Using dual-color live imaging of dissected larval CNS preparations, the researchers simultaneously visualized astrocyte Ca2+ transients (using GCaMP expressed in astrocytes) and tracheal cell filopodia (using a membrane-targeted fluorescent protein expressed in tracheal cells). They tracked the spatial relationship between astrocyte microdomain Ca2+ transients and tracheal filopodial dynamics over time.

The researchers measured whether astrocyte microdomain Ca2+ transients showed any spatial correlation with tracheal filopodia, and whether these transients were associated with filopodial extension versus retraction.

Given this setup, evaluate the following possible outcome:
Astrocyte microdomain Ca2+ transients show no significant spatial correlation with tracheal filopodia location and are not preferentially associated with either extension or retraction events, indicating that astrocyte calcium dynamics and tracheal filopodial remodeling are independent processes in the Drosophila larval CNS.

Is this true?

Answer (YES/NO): NO